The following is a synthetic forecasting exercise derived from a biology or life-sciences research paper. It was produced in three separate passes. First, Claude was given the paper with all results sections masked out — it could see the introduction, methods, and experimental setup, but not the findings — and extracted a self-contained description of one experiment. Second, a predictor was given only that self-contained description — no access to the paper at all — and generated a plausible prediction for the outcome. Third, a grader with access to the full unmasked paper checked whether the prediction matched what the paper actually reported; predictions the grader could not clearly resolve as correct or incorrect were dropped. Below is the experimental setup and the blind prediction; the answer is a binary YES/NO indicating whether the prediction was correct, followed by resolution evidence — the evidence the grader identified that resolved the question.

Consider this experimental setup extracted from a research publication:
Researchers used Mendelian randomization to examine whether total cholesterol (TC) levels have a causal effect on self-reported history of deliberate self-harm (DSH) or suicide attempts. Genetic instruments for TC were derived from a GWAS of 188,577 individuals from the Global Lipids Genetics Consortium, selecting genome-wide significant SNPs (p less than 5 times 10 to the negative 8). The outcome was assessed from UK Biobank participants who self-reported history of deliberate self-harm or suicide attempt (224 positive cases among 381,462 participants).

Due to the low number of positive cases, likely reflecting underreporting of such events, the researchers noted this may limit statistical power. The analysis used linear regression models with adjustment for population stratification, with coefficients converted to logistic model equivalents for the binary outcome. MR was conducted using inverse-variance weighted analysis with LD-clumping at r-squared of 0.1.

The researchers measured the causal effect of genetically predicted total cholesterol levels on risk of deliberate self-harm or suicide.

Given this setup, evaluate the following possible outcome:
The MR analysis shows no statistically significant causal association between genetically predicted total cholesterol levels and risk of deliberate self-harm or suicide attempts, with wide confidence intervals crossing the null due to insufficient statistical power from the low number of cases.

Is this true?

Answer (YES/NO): YES